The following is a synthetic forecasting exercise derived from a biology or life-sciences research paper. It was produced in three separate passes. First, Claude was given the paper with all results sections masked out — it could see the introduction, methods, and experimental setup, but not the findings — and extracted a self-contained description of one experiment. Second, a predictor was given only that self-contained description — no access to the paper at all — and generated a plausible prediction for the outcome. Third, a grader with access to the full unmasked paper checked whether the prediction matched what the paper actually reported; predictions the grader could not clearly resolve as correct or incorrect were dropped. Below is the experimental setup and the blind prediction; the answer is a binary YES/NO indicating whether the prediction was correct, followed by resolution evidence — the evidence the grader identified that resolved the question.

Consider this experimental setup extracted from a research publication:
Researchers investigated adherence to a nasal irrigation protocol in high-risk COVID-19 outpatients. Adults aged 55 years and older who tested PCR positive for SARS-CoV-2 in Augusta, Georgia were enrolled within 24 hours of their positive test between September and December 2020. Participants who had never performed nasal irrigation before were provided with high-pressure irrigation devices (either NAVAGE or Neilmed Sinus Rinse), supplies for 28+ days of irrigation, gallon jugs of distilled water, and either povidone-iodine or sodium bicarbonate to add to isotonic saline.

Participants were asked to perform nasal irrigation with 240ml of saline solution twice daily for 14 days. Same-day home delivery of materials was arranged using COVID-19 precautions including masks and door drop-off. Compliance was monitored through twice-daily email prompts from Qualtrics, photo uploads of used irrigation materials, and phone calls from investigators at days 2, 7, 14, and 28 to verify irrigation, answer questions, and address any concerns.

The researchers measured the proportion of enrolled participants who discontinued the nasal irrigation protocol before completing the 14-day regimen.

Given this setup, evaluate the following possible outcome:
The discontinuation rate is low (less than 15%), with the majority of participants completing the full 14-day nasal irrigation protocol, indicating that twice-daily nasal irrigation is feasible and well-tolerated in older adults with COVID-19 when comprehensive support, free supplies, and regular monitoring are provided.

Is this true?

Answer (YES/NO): YES